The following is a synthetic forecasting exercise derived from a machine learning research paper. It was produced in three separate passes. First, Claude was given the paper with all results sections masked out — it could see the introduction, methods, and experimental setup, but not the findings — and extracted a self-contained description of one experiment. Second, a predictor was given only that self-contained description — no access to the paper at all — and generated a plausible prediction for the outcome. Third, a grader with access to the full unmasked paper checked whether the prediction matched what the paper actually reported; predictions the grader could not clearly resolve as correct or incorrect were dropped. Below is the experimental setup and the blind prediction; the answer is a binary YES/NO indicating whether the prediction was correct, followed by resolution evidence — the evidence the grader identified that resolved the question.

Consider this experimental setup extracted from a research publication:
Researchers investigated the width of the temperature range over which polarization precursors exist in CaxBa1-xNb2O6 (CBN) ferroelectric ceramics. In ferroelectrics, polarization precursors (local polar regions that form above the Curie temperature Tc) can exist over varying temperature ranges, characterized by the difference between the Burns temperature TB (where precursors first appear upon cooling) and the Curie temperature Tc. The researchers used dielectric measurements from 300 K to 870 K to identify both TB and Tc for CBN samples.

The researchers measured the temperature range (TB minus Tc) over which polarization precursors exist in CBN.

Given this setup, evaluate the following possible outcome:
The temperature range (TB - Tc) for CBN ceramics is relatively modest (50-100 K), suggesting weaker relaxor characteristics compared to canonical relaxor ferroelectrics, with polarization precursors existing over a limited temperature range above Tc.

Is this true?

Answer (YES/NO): NO